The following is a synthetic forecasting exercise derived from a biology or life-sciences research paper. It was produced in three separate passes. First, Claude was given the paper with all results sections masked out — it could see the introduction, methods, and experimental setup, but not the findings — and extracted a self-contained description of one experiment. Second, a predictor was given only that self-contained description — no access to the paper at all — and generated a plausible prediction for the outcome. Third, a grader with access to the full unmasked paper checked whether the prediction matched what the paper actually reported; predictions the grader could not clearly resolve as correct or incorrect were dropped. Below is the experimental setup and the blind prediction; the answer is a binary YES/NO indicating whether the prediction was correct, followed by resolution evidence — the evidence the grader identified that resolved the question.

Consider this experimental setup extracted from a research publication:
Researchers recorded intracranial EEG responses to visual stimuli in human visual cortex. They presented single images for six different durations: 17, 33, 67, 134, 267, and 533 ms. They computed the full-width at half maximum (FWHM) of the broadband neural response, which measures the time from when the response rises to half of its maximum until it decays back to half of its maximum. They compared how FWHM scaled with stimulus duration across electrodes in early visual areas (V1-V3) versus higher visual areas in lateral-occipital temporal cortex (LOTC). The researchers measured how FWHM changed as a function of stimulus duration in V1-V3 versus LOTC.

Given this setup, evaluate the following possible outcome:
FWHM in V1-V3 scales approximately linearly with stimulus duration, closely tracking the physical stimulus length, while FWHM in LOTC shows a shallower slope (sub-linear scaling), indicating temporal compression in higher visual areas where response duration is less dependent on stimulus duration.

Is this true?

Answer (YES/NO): NO